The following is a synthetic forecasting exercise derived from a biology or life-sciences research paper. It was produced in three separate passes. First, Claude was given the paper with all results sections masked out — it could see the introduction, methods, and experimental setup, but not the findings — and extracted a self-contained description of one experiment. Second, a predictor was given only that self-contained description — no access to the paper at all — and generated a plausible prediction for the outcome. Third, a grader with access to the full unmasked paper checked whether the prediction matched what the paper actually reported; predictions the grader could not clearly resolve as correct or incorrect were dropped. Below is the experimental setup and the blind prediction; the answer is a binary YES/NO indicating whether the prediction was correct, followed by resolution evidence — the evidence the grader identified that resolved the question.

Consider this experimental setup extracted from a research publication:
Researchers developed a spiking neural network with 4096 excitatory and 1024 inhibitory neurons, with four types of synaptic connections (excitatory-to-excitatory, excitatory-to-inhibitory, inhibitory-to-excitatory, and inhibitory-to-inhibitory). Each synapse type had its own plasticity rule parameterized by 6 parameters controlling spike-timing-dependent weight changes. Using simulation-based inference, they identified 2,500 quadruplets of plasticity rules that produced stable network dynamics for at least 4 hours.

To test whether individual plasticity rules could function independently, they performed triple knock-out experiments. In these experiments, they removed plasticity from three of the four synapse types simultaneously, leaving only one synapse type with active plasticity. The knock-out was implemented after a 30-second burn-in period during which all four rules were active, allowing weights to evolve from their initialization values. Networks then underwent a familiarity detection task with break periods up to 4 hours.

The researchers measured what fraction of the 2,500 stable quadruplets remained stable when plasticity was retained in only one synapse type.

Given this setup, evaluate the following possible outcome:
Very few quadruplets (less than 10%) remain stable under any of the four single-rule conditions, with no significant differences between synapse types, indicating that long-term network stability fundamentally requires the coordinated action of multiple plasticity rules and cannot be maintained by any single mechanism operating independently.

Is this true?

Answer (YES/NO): NO